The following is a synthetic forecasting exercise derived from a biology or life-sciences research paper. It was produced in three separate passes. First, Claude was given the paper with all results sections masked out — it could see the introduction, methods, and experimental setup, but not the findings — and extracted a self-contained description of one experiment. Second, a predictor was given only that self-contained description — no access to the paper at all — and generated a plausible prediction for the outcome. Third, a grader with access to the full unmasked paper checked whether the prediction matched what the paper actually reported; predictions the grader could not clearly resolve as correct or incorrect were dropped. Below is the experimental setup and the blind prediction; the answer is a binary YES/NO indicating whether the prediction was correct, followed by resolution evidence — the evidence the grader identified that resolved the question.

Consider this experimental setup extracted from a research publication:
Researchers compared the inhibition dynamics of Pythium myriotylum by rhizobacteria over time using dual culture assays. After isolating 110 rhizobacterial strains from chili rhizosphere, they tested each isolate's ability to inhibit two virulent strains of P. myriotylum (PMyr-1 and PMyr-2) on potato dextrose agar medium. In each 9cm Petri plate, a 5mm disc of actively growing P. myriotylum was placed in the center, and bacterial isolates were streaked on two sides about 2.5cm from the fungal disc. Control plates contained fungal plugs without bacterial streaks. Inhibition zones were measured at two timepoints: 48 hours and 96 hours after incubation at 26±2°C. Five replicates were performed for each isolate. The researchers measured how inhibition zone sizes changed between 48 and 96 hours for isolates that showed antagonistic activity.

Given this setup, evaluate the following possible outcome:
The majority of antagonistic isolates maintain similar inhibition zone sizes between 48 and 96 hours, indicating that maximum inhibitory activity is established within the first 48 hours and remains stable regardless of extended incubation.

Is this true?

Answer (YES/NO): NO